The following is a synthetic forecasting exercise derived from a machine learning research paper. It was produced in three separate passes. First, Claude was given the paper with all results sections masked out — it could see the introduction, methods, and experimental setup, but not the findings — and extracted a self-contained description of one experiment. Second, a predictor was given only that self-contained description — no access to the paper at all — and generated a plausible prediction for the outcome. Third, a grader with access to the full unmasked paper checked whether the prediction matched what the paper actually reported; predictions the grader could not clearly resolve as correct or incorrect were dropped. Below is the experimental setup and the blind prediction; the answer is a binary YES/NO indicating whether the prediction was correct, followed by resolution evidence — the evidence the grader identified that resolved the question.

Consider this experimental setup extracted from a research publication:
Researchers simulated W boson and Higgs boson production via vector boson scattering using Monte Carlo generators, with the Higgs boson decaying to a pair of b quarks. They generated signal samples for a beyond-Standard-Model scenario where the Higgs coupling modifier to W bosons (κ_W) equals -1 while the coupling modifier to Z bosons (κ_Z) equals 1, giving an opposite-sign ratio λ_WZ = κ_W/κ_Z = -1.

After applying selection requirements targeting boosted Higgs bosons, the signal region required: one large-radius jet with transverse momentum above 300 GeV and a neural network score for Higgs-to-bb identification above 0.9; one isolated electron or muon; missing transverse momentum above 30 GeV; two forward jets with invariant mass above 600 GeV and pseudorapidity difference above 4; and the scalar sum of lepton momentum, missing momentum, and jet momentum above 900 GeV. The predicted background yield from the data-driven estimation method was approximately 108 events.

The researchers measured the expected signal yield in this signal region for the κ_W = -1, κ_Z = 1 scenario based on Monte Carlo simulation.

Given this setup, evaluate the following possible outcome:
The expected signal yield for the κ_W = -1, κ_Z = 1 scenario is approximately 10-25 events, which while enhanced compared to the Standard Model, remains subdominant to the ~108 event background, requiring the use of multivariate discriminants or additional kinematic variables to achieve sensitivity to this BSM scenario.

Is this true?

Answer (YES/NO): NO